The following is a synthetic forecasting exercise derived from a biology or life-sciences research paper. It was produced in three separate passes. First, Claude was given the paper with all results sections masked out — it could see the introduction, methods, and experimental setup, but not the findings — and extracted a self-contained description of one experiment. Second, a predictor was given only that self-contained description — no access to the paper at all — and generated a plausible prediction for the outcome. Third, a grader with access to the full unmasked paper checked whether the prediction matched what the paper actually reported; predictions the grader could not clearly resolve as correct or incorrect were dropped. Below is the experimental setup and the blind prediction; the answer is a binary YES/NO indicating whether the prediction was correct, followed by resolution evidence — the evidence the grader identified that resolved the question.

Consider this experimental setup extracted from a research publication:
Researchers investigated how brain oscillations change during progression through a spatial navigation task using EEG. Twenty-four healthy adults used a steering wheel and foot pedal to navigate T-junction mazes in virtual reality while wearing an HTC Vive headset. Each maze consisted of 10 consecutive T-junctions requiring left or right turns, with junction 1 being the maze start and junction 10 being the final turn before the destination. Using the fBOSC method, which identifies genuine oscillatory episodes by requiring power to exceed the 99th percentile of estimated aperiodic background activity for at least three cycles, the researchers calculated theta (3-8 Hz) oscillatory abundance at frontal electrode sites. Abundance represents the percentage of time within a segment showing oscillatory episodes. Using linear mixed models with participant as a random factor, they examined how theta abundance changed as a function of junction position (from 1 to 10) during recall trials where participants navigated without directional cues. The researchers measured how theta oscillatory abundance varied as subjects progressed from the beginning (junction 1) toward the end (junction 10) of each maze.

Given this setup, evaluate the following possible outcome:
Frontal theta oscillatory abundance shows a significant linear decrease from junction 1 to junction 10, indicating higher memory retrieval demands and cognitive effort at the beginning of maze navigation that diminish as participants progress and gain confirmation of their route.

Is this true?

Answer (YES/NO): NO